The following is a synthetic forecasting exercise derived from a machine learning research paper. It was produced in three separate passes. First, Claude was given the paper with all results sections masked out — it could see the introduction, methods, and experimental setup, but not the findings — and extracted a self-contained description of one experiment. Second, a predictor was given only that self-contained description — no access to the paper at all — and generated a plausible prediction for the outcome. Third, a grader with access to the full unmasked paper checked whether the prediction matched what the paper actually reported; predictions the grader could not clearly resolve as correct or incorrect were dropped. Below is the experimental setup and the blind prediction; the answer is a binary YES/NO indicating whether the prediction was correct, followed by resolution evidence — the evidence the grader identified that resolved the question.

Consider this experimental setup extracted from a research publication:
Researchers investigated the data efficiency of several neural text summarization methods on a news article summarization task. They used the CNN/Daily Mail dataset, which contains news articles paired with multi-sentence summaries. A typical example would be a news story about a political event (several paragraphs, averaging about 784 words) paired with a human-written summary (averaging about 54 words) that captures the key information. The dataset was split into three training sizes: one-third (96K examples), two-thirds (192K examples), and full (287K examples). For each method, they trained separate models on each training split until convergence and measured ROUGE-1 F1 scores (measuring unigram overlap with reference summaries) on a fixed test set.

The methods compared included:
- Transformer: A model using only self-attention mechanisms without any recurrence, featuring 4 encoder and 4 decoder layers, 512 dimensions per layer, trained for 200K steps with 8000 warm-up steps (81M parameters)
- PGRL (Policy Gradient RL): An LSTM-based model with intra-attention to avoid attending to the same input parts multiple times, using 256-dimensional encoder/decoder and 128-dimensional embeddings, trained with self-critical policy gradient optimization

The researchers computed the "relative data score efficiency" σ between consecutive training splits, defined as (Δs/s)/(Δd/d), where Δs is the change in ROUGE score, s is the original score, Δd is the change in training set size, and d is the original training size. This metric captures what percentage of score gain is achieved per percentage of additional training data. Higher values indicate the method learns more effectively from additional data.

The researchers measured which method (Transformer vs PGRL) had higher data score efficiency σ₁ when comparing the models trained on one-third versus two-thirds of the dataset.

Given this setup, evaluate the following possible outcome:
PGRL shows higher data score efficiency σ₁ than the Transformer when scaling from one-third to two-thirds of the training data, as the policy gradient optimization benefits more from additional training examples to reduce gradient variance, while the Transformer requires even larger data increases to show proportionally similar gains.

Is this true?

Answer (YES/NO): NO